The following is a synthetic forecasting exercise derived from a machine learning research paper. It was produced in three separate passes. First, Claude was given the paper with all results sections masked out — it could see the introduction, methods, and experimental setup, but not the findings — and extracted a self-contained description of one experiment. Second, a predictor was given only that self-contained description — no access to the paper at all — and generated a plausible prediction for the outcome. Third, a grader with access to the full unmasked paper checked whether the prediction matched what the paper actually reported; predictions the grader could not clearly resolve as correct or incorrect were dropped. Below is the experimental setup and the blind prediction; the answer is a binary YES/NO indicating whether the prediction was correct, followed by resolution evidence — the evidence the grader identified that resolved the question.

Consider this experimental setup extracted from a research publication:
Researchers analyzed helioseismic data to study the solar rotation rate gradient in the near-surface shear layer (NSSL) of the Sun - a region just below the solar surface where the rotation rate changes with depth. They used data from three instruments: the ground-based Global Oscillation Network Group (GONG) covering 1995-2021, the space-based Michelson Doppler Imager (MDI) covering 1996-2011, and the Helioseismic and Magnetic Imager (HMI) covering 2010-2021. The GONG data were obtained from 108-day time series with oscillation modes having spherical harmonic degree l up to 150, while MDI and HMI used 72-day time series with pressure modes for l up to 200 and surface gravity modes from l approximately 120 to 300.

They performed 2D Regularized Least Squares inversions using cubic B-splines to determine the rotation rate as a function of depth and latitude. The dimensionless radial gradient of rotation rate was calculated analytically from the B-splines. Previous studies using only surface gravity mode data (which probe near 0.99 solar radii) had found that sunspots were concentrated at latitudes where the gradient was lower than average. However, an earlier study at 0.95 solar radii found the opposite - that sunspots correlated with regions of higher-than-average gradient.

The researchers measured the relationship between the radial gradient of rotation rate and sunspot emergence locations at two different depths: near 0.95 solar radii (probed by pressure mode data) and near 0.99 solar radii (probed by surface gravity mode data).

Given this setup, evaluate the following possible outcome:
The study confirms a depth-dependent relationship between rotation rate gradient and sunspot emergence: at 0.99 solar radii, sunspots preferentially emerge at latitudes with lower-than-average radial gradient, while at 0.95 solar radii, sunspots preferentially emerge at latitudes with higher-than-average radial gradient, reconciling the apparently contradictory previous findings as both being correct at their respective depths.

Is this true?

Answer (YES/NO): YES